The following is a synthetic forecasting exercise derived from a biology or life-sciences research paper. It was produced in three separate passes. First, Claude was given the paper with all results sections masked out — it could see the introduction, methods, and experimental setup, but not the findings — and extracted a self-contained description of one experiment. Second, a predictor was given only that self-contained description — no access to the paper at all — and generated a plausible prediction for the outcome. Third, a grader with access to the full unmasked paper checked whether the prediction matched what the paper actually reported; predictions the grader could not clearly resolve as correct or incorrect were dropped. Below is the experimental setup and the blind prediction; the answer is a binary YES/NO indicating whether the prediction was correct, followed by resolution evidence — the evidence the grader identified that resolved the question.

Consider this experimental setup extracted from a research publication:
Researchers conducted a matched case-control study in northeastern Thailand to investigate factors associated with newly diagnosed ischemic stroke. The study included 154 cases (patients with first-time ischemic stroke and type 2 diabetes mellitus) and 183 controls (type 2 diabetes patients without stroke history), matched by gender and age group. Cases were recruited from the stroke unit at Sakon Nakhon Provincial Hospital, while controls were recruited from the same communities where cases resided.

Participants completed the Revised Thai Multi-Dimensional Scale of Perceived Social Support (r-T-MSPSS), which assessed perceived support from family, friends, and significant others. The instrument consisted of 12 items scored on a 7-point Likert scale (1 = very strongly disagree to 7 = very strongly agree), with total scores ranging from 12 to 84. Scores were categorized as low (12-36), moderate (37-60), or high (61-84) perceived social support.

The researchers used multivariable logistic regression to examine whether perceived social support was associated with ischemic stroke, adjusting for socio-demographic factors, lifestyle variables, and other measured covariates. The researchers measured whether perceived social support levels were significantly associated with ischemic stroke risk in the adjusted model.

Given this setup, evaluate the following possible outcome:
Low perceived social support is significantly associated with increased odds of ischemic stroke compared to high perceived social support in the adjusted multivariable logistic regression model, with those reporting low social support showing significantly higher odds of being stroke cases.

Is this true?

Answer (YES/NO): NO